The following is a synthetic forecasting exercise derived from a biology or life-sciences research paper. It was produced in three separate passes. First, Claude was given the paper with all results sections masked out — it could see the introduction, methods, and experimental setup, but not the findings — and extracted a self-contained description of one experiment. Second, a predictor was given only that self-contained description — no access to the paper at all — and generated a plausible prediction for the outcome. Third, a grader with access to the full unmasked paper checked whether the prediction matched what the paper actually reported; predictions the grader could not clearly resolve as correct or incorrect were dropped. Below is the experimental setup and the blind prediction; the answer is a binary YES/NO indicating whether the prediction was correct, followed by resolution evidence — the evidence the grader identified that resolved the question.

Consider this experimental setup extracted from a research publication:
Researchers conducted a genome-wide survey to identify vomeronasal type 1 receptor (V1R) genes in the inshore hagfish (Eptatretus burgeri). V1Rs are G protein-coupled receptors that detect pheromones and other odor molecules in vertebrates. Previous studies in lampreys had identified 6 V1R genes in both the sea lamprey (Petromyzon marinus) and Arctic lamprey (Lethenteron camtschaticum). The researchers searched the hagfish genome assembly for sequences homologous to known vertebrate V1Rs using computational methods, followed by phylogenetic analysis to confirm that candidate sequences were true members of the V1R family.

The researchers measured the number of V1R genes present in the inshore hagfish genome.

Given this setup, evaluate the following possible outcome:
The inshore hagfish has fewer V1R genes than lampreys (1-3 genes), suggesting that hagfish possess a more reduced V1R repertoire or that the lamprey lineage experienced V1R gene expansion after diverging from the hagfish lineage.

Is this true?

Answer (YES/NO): YES